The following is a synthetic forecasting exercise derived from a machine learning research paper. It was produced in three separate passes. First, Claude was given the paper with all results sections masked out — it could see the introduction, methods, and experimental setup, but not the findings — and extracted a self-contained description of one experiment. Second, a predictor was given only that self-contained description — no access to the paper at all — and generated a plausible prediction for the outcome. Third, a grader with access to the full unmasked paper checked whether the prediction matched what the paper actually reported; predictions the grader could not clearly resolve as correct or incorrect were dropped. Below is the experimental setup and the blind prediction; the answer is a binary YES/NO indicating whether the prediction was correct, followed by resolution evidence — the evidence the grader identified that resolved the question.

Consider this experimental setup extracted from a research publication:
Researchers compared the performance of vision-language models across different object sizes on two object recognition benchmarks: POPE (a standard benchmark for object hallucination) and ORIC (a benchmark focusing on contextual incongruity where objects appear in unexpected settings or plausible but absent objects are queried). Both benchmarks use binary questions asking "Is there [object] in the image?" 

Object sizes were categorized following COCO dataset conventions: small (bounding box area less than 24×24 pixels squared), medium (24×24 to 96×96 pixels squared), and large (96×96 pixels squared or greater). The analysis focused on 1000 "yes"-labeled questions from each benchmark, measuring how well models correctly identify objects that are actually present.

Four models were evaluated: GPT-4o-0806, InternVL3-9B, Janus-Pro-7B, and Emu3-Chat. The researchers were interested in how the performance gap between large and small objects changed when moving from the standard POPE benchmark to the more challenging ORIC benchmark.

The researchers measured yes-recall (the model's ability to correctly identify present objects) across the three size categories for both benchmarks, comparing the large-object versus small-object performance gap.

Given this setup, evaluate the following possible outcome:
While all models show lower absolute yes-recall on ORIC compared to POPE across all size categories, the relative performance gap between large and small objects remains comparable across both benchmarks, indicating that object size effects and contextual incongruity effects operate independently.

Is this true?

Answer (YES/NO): NO